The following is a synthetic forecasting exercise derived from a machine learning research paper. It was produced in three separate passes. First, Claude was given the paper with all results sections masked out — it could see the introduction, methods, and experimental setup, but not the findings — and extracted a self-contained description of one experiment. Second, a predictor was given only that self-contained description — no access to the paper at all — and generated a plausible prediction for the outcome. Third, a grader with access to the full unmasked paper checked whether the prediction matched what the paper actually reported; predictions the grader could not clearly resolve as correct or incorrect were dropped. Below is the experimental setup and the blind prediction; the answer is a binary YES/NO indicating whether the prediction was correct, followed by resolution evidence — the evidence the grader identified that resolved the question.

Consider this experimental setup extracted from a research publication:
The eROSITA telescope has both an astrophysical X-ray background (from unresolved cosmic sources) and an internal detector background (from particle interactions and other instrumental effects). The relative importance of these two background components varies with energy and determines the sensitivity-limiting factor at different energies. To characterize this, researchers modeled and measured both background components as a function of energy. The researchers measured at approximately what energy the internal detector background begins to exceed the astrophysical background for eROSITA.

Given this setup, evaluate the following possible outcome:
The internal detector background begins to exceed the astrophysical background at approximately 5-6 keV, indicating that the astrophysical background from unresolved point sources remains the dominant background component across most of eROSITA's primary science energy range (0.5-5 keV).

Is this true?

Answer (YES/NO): NO